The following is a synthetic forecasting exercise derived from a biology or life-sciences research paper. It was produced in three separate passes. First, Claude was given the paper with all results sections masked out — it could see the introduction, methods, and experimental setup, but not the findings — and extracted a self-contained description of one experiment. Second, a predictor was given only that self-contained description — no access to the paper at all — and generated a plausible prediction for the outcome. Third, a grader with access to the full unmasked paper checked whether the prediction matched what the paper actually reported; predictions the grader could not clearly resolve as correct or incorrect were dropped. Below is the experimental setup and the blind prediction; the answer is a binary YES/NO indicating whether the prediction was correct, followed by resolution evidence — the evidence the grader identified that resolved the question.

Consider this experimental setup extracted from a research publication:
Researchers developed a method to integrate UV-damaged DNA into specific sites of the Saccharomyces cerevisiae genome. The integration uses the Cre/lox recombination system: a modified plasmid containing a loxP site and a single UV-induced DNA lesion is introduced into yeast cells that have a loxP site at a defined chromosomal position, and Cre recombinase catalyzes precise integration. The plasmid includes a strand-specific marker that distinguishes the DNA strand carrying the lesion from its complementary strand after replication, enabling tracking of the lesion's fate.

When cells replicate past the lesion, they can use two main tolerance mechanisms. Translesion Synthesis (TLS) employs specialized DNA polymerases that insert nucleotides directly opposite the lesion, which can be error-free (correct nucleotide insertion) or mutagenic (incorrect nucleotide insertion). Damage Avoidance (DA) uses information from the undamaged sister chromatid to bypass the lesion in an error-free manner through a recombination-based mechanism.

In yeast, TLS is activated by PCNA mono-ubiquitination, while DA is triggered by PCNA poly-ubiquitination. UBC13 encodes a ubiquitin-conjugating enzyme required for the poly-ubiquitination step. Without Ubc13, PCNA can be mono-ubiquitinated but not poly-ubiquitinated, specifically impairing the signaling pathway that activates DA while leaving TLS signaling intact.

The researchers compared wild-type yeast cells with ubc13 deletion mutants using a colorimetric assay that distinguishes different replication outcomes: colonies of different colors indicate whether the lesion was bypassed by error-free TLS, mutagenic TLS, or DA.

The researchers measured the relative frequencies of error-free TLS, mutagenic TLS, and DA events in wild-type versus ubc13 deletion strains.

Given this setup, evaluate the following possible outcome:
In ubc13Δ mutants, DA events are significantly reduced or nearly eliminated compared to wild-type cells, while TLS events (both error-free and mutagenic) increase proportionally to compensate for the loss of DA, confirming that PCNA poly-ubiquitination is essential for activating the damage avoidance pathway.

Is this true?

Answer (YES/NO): NO